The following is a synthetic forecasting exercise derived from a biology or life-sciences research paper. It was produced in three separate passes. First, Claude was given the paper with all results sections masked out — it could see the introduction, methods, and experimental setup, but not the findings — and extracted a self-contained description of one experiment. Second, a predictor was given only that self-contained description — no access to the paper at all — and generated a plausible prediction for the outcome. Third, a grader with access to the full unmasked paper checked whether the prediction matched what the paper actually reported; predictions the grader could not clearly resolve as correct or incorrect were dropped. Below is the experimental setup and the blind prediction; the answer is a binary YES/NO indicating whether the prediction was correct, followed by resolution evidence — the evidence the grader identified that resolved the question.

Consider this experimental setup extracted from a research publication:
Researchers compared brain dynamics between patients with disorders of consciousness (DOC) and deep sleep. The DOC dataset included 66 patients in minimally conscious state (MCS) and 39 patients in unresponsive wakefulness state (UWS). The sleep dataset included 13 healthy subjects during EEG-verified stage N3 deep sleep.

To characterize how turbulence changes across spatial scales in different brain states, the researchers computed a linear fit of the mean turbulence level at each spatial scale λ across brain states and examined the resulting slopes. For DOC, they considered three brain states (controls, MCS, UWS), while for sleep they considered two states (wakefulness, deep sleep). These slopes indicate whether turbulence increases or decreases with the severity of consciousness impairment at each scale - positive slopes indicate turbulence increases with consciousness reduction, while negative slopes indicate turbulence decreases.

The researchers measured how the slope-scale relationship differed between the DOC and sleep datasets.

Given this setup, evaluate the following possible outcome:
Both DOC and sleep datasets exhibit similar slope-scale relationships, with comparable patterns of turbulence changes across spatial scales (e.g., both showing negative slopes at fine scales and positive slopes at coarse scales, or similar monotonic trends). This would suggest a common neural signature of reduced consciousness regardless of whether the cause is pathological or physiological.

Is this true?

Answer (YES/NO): NO